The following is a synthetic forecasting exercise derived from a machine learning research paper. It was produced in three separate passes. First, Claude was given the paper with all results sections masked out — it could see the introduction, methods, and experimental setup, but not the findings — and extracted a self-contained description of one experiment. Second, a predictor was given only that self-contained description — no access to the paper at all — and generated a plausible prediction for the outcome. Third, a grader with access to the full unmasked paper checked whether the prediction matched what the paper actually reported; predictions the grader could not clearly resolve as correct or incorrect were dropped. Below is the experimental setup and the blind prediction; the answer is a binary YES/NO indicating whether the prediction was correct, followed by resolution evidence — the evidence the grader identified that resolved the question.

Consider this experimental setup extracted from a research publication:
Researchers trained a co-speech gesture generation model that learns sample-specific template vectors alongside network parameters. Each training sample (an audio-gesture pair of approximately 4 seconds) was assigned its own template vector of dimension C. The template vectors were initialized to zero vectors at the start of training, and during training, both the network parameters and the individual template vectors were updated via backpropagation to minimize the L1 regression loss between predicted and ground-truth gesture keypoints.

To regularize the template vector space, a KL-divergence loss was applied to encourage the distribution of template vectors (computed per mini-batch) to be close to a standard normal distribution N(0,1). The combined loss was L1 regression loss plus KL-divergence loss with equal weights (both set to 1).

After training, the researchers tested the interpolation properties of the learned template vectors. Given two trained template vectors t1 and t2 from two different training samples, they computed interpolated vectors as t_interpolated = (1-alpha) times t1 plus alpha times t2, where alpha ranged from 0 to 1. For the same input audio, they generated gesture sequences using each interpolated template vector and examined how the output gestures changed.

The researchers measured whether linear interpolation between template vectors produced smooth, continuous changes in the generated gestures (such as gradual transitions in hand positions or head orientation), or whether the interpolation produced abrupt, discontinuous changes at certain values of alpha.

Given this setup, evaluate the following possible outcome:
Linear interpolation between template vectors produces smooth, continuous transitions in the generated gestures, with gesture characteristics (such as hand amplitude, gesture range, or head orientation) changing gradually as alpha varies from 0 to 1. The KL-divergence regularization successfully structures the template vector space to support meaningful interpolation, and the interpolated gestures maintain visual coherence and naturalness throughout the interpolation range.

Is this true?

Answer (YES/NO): YES